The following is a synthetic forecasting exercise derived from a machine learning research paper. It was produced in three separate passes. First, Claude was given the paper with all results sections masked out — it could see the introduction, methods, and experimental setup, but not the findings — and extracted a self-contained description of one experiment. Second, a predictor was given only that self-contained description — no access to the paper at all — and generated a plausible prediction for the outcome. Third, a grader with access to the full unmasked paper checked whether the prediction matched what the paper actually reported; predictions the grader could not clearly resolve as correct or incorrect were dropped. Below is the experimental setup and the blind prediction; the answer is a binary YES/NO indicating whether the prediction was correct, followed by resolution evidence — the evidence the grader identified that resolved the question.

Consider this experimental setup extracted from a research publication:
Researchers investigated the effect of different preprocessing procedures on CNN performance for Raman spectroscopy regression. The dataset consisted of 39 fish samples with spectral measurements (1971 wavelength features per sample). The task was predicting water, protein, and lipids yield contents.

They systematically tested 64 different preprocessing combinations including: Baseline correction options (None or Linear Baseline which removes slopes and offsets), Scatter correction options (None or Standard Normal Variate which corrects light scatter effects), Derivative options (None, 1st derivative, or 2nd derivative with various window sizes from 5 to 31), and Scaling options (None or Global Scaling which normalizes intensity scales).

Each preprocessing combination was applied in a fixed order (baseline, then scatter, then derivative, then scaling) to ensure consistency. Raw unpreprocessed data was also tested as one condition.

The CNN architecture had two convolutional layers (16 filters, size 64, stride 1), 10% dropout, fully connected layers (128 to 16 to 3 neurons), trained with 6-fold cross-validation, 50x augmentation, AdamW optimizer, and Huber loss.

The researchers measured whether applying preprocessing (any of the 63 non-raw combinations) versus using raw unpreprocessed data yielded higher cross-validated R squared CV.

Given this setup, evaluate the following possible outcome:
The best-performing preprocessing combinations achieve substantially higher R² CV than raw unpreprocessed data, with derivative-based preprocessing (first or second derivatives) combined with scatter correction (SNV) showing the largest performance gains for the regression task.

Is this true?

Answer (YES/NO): NO